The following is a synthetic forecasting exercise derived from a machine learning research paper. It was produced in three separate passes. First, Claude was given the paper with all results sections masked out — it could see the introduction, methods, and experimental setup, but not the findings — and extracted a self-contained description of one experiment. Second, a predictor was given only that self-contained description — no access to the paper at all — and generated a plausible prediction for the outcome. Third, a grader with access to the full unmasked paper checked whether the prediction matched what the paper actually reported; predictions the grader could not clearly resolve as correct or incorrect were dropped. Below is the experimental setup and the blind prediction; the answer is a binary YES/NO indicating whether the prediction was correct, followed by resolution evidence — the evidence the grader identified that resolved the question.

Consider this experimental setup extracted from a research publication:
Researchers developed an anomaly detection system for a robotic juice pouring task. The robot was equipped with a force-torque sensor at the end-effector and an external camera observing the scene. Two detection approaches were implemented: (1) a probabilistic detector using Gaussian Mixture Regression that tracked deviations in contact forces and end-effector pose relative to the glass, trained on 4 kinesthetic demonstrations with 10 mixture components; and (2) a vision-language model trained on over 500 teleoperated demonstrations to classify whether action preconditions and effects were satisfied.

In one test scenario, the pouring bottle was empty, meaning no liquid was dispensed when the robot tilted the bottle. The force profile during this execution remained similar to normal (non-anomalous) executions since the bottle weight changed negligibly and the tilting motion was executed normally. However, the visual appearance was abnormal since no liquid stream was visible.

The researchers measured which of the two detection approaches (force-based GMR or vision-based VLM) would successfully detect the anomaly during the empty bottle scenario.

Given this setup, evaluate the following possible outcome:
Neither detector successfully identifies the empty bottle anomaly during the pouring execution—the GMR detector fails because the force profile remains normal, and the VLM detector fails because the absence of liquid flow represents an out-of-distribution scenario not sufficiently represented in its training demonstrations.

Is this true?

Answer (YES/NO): NO